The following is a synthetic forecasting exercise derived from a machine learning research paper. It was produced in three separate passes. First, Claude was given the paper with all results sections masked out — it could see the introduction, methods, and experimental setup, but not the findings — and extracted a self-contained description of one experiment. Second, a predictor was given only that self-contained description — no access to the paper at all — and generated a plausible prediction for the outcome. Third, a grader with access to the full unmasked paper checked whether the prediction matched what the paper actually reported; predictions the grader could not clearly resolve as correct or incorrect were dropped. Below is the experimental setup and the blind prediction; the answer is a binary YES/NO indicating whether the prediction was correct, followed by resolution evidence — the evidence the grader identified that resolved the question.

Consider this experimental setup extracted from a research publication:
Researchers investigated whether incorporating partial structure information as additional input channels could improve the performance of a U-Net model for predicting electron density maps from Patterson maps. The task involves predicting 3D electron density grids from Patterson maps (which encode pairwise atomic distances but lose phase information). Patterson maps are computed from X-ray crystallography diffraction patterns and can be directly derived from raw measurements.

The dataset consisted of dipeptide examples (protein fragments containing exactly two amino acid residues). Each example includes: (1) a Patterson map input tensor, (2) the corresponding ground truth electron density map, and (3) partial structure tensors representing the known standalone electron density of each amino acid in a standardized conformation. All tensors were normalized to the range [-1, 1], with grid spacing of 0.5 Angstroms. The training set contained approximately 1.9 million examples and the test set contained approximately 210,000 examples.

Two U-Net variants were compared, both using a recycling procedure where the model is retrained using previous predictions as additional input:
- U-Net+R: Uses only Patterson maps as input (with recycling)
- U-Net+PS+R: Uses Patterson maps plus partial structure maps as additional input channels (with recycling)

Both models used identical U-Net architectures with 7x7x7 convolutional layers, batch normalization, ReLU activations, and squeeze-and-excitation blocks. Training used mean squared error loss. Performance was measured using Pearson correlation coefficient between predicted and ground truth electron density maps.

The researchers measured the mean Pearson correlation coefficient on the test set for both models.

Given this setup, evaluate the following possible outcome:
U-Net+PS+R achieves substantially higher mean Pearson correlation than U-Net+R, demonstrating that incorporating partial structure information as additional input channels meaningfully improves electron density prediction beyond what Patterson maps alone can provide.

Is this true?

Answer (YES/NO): YES